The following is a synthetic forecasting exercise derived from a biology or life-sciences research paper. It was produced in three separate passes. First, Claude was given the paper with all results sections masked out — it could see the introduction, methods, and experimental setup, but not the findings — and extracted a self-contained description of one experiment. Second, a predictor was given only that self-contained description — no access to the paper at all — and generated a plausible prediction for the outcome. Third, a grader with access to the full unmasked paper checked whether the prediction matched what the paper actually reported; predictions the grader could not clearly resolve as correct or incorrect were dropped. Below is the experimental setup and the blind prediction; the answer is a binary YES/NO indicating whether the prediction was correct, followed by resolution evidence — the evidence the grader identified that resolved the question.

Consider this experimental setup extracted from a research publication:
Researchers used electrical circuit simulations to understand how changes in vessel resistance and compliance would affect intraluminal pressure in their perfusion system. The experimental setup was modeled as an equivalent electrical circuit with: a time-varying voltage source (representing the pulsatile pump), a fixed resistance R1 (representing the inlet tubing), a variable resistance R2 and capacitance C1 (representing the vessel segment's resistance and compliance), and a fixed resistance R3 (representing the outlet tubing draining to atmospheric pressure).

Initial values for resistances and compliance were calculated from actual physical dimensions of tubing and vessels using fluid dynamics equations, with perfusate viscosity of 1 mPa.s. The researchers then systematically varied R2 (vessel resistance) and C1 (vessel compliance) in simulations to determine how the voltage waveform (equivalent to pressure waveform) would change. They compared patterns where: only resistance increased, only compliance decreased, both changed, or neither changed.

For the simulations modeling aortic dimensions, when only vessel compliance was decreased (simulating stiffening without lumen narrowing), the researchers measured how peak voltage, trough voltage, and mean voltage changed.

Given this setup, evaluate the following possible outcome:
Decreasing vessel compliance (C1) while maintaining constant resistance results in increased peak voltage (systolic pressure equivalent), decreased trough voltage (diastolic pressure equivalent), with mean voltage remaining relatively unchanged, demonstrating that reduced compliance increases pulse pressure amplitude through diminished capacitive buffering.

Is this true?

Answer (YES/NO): YES